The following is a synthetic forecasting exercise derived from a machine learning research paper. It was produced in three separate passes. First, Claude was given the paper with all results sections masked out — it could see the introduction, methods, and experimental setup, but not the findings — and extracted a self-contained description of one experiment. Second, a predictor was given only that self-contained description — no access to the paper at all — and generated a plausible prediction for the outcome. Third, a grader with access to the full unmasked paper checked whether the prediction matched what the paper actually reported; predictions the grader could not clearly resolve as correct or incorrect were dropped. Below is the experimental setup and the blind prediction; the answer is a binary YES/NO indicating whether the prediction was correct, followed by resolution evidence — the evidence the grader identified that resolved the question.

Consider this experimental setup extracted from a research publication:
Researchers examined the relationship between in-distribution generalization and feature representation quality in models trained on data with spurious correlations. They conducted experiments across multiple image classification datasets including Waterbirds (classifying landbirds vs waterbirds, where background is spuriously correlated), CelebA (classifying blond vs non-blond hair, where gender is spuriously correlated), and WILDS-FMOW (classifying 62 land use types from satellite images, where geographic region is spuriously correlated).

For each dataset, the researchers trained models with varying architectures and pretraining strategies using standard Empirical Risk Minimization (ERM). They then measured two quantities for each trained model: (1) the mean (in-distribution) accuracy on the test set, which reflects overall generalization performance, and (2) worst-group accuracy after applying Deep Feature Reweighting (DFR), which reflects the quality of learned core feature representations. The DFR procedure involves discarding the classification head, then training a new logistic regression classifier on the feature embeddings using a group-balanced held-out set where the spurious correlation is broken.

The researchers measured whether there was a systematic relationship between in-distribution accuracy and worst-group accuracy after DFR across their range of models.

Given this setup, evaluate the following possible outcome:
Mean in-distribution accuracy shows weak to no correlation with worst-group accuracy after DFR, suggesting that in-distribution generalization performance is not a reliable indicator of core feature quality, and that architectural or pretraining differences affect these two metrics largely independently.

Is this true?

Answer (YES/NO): NO